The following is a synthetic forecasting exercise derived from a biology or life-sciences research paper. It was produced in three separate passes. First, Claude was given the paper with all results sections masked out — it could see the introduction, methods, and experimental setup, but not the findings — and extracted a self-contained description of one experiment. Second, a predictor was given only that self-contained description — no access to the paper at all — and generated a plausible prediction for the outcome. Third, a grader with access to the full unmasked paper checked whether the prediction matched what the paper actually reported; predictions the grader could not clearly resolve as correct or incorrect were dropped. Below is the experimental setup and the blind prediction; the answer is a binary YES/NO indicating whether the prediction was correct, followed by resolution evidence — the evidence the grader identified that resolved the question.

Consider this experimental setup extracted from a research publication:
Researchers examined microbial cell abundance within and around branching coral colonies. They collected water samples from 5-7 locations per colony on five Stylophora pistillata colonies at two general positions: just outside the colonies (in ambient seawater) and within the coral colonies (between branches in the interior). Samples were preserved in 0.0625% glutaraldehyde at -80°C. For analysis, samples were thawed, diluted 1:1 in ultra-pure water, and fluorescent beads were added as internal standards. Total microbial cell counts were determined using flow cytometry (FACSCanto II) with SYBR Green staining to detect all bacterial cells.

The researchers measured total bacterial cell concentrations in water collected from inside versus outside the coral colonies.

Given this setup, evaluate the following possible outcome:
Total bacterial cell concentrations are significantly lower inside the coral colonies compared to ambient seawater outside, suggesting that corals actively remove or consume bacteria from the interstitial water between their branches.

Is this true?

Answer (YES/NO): NO